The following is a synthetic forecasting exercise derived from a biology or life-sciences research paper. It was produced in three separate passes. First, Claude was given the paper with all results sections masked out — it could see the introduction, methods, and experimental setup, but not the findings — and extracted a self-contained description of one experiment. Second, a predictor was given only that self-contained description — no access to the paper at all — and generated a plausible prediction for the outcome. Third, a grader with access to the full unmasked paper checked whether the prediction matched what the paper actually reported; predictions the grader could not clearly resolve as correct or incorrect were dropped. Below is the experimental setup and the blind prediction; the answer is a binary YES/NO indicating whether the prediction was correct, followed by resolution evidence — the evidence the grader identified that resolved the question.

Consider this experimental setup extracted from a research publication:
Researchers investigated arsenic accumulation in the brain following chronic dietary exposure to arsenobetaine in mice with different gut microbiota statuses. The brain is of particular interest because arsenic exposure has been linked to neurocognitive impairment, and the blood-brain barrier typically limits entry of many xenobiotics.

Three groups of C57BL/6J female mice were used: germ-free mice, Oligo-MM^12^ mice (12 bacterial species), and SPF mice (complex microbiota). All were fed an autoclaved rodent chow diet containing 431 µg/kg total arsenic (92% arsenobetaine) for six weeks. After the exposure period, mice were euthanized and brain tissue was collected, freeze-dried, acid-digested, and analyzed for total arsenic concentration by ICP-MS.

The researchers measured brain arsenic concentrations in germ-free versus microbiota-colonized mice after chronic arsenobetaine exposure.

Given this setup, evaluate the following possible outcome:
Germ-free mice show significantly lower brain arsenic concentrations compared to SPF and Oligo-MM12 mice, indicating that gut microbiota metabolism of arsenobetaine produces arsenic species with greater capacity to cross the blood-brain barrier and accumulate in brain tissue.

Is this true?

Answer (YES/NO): NO